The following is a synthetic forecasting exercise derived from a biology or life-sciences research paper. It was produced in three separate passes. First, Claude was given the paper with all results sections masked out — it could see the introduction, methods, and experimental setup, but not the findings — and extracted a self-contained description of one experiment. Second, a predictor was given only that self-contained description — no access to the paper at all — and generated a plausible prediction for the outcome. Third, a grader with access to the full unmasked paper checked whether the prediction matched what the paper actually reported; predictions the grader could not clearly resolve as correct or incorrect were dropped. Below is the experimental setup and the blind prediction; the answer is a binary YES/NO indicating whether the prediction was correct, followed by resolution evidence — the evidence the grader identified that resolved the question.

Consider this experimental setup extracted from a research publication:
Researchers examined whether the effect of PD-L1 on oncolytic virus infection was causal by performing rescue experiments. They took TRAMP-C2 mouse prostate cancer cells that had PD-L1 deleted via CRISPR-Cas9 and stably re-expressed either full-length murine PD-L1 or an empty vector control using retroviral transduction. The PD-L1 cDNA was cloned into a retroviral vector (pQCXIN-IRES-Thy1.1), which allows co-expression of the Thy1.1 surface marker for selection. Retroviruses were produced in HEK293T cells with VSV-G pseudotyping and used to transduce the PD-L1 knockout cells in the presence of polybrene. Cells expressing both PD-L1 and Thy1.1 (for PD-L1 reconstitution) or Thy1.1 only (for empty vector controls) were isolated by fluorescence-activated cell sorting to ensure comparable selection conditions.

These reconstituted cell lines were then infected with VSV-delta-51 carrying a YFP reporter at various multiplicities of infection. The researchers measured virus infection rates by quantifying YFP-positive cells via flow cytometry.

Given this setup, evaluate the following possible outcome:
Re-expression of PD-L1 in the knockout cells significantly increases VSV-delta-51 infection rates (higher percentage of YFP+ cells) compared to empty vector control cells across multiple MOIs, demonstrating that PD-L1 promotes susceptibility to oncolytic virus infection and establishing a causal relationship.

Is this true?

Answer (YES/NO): YES